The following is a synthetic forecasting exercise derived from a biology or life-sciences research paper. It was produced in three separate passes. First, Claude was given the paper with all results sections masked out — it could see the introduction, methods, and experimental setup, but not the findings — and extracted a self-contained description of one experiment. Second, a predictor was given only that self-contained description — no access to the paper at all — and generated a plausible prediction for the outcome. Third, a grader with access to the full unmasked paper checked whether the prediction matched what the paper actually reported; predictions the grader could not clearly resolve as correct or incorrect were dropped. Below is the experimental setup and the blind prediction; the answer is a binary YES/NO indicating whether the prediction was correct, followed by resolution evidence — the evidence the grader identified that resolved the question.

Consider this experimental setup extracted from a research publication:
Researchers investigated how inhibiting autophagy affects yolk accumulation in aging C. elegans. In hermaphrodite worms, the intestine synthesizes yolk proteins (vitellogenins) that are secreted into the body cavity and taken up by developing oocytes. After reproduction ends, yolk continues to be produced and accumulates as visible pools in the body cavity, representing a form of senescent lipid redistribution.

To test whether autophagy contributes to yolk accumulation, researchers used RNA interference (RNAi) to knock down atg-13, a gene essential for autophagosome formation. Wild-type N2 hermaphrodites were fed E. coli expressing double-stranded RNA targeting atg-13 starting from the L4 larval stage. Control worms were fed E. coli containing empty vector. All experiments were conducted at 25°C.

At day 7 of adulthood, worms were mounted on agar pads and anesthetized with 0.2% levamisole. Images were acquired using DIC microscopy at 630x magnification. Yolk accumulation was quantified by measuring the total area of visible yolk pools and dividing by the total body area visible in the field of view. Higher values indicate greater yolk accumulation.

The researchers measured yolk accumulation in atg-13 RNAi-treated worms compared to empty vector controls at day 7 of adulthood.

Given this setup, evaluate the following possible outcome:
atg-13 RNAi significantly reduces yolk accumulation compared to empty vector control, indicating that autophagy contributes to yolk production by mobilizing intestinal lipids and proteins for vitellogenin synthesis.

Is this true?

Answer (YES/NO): YES